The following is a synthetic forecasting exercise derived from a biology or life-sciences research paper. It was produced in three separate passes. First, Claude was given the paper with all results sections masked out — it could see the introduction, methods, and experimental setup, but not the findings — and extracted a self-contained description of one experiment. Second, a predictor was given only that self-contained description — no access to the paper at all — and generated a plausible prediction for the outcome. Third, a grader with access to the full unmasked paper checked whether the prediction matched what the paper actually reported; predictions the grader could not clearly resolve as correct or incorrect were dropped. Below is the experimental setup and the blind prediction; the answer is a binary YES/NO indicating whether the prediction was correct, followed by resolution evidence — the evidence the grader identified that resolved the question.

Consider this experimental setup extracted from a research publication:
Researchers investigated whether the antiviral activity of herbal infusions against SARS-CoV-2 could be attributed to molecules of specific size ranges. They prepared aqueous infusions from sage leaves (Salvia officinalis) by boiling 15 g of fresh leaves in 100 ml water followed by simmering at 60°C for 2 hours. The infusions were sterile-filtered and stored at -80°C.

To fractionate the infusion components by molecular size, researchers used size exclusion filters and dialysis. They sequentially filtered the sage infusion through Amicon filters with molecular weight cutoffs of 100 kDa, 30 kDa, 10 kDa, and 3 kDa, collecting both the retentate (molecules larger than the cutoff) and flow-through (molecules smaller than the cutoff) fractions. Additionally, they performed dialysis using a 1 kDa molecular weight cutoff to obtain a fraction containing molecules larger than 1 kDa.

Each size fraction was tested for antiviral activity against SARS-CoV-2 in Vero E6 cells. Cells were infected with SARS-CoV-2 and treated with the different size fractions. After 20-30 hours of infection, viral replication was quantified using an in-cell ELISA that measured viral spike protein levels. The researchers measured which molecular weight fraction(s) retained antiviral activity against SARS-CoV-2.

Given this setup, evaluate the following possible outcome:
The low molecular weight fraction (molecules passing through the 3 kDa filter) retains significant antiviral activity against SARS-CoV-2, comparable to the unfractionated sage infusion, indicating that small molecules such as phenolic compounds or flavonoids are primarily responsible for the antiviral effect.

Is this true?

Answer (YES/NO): YES